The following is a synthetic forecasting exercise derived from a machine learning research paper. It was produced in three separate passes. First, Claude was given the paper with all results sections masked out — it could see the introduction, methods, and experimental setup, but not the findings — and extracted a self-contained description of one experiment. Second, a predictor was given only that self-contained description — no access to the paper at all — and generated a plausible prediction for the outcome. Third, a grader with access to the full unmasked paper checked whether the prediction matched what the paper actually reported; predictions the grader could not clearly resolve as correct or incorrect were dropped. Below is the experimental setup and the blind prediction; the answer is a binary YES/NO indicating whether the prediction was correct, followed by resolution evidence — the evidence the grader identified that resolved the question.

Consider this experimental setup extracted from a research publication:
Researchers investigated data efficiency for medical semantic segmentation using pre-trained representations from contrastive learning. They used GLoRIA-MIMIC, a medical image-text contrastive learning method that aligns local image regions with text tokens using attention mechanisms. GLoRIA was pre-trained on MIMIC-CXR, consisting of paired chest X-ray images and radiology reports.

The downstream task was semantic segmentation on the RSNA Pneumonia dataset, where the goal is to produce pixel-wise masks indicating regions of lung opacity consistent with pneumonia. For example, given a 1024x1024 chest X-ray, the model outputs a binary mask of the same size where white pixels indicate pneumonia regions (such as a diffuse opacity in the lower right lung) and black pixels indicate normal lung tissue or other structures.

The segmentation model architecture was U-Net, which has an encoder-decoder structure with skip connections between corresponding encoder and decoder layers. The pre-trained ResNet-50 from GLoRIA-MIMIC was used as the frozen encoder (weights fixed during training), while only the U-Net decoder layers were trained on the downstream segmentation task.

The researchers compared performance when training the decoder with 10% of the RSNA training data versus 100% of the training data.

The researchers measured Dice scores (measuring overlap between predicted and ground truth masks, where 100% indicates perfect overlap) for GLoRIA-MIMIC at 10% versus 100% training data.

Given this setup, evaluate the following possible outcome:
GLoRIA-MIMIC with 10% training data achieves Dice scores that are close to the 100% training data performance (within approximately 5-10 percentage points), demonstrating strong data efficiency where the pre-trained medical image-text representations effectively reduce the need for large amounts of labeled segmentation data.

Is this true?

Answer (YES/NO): YES